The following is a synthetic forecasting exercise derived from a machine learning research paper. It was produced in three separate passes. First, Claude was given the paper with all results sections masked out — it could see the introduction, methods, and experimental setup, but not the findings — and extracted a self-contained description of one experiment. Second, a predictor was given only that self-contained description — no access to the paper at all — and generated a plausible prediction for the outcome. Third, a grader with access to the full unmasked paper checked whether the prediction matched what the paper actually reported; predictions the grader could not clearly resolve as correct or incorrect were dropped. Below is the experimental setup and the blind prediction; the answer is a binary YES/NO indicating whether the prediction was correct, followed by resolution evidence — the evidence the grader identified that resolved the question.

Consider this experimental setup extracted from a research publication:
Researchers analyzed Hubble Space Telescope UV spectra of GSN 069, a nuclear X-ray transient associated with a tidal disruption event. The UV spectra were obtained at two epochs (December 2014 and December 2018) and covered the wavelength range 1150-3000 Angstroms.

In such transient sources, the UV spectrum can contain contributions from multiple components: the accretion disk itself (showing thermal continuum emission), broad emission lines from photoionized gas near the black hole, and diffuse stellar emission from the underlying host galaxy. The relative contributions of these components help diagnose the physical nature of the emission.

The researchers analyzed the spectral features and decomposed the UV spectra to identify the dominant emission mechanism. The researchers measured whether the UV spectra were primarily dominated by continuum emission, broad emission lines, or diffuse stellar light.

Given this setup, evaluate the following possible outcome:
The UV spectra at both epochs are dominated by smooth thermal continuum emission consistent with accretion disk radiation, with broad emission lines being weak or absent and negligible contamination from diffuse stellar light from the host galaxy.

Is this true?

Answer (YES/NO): YES